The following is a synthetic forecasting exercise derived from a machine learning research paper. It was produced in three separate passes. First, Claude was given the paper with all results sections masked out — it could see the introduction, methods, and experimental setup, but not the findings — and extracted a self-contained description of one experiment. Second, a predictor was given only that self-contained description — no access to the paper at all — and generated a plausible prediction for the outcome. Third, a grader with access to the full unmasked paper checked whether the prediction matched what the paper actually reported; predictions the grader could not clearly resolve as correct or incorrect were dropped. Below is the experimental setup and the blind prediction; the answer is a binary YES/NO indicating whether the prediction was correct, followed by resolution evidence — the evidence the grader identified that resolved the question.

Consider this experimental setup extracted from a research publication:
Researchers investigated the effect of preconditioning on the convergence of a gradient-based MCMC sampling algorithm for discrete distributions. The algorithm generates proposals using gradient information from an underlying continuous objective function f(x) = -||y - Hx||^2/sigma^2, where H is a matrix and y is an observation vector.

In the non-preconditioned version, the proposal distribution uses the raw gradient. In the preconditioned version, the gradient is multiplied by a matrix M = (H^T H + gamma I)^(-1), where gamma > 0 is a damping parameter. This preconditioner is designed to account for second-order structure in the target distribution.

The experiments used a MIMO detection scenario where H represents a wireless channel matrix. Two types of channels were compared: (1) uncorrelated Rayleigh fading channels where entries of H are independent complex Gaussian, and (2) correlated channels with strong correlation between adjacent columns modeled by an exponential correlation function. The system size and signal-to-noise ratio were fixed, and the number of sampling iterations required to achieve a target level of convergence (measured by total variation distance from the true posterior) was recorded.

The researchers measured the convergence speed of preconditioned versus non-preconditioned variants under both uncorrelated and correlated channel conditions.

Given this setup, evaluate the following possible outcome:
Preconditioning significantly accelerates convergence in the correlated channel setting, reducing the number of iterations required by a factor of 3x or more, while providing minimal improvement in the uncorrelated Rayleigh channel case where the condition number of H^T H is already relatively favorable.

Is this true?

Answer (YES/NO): NO